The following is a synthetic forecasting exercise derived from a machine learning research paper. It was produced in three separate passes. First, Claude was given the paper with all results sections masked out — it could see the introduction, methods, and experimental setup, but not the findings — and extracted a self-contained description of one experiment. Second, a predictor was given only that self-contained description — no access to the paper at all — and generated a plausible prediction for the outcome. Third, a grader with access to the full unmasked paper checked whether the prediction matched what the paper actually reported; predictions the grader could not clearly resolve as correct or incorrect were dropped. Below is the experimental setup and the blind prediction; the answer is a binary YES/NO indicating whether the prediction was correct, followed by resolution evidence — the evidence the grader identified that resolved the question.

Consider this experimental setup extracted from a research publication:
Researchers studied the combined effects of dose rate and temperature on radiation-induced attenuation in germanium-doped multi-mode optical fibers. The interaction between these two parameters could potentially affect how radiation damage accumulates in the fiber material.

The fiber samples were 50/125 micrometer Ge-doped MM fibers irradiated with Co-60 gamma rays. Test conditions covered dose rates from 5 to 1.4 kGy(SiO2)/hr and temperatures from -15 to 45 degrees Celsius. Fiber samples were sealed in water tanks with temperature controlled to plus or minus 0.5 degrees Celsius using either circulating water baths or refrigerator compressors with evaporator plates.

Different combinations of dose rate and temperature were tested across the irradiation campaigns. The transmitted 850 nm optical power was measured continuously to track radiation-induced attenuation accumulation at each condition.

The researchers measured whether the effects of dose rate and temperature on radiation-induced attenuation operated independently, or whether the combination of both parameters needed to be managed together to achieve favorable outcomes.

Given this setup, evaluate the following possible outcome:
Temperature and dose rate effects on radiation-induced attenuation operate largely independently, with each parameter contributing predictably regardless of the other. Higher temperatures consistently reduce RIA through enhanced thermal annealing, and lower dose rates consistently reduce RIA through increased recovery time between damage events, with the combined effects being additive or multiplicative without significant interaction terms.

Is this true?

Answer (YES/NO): NO